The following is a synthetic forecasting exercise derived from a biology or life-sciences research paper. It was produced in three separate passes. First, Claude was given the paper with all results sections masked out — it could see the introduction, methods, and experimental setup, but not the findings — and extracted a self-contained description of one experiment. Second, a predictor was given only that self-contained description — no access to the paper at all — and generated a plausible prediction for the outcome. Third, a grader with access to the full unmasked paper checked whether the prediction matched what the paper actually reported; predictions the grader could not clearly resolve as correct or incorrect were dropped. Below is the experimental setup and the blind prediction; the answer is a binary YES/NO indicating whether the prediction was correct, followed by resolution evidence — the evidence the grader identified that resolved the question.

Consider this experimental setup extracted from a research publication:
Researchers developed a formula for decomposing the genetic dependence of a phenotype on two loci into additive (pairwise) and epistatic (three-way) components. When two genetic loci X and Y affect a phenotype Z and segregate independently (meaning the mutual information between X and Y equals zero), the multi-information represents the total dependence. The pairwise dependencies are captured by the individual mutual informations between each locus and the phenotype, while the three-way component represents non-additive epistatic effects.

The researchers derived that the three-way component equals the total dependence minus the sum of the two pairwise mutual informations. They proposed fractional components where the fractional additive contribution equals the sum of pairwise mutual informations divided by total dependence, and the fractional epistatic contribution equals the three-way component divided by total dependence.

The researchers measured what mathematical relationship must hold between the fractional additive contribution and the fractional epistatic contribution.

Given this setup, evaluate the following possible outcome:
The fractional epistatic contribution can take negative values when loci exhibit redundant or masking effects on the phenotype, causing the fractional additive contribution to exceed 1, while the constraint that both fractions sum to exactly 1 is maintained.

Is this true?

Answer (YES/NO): NO